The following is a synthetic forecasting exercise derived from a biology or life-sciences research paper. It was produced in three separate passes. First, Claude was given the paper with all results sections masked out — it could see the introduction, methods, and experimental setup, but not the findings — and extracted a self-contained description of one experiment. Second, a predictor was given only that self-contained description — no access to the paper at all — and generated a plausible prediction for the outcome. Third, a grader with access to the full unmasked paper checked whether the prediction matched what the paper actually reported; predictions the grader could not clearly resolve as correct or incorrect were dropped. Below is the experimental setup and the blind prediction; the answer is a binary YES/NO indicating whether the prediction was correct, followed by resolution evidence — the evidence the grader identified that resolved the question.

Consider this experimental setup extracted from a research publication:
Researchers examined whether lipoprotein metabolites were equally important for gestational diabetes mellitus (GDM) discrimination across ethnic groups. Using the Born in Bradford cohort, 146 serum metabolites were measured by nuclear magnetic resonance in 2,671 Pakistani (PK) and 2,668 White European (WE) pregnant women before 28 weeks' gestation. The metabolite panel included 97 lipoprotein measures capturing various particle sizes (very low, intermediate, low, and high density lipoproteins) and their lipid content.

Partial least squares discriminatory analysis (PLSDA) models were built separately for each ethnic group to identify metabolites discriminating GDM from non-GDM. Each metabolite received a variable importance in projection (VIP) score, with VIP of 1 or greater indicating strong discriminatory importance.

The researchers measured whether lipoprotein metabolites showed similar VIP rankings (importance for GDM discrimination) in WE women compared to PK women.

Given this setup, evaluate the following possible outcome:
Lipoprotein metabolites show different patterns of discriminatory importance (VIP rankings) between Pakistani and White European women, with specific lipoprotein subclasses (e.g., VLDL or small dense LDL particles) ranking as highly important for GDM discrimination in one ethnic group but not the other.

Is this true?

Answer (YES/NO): NO